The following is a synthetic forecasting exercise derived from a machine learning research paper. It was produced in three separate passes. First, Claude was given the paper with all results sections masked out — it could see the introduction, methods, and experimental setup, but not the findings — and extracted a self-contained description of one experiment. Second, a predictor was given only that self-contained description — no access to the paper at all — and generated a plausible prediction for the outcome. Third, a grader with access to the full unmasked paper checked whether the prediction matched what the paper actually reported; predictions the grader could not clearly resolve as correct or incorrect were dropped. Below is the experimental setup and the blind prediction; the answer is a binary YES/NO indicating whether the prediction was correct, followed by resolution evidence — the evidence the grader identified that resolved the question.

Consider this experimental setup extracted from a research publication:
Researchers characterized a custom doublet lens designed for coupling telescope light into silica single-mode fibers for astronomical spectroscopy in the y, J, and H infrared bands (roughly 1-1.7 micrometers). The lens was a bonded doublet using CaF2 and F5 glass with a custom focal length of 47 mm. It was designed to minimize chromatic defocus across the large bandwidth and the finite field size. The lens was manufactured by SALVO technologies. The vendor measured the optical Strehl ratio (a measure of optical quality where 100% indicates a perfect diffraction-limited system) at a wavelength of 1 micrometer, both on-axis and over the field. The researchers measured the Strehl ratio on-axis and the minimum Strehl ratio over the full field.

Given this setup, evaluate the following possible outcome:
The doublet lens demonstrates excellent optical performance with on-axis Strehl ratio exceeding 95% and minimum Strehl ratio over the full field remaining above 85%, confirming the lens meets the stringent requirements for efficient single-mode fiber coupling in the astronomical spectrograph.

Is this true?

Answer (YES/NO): YES